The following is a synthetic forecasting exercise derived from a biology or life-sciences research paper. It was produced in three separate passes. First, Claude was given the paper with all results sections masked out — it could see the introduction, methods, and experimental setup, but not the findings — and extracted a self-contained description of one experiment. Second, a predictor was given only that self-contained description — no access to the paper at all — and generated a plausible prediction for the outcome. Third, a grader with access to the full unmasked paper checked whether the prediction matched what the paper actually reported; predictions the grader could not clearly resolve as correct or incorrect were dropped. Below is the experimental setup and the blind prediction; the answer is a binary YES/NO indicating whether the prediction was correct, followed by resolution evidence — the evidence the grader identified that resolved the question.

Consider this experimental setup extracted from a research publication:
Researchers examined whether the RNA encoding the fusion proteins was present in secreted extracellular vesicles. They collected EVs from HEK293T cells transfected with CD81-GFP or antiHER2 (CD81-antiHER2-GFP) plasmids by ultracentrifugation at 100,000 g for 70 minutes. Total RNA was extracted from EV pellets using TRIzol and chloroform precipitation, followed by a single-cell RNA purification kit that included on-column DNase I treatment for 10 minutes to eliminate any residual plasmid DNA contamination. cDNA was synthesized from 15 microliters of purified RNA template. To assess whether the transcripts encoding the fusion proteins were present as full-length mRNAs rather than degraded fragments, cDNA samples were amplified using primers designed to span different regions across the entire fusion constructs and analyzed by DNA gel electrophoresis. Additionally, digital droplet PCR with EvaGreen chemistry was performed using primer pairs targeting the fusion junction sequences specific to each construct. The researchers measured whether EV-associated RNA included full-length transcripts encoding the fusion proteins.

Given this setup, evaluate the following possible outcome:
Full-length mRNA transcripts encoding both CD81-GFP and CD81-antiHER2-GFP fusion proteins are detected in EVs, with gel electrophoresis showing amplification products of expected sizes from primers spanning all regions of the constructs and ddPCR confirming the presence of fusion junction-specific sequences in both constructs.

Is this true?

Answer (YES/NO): YES